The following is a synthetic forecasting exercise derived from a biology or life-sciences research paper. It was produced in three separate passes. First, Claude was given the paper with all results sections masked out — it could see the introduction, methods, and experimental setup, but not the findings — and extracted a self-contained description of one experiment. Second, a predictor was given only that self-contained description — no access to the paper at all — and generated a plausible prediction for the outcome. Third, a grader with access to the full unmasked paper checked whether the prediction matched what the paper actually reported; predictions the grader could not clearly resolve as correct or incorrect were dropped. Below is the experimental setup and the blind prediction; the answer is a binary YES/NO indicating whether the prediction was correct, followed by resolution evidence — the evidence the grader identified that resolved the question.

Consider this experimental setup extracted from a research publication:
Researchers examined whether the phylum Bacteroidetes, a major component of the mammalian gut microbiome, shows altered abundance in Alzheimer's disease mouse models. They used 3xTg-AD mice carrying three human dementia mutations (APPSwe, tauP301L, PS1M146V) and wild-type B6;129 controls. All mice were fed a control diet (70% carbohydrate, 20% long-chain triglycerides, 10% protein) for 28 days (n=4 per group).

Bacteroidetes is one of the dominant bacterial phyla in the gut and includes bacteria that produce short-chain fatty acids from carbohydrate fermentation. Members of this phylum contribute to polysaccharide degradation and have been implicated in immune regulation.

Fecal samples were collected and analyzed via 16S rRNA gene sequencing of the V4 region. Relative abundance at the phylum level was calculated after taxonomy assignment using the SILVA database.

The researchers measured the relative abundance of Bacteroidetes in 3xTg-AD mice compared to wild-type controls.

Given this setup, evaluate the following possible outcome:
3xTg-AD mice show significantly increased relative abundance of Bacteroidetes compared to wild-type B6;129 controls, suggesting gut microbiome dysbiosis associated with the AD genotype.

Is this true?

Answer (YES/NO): NO